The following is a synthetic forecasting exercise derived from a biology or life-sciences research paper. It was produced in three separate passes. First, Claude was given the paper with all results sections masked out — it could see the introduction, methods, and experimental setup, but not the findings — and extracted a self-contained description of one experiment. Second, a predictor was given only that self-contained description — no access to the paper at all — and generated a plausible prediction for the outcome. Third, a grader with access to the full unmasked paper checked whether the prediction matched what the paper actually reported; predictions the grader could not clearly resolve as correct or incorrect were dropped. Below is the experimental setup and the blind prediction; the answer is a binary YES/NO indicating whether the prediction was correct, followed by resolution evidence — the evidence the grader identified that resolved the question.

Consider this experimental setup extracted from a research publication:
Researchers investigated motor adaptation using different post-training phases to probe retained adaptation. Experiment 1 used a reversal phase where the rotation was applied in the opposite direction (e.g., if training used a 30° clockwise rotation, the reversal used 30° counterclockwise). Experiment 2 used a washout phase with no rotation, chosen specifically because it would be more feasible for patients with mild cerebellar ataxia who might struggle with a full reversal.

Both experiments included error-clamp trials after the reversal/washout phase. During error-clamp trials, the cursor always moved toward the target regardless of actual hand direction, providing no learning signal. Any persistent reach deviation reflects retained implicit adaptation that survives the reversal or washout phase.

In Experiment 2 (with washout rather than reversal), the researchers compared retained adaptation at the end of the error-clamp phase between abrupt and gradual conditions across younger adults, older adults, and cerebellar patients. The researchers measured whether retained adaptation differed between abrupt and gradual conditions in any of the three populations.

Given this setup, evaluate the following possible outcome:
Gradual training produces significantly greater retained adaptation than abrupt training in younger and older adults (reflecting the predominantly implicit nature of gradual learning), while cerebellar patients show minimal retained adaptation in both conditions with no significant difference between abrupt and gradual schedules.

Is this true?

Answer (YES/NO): NO